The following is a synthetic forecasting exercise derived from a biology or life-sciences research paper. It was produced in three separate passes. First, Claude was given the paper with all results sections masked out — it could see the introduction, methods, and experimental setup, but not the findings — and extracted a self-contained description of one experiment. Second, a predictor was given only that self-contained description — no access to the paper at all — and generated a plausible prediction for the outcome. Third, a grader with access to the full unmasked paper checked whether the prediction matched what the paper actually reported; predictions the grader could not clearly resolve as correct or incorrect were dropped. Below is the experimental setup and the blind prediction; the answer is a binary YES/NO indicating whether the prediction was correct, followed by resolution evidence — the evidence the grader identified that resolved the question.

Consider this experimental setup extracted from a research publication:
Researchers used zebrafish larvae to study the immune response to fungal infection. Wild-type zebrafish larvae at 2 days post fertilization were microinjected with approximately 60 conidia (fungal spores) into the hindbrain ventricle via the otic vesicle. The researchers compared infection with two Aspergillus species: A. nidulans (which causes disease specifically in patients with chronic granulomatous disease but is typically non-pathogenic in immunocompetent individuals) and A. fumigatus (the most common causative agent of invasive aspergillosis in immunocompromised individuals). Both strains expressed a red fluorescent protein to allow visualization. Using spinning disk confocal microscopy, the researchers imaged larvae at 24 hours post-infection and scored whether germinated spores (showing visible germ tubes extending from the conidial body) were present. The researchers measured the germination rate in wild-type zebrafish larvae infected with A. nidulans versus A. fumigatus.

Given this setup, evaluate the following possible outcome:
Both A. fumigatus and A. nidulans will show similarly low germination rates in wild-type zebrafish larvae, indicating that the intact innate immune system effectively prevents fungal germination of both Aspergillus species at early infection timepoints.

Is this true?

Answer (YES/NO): NO